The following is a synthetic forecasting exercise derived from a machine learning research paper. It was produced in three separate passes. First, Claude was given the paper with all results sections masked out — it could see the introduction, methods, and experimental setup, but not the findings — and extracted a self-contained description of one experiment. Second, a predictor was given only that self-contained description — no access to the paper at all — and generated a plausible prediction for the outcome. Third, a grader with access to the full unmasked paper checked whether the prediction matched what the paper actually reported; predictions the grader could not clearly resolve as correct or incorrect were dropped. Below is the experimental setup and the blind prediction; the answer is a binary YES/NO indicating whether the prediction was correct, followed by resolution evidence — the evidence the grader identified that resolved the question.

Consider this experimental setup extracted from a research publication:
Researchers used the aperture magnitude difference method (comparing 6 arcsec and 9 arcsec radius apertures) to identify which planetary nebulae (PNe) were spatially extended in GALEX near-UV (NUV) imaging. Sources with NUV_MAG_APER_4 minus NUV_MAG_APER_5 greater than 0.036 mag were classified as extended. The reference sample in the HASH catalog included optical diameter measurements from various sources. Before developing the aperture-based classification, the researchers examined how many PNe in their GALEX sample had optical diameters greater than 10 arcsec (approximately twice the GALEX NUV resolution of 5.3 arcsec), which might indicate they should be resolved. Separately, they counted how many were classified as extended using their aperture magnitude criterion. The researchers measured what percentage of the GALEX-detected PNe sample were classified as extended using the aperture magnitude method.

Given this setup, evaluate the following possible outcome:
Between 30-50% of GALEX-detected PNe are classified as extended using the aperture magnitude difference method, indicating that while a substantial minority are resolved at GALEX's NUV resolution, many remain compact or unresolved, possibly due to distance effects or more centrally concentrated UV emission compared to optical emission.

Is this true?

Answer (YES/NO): YES